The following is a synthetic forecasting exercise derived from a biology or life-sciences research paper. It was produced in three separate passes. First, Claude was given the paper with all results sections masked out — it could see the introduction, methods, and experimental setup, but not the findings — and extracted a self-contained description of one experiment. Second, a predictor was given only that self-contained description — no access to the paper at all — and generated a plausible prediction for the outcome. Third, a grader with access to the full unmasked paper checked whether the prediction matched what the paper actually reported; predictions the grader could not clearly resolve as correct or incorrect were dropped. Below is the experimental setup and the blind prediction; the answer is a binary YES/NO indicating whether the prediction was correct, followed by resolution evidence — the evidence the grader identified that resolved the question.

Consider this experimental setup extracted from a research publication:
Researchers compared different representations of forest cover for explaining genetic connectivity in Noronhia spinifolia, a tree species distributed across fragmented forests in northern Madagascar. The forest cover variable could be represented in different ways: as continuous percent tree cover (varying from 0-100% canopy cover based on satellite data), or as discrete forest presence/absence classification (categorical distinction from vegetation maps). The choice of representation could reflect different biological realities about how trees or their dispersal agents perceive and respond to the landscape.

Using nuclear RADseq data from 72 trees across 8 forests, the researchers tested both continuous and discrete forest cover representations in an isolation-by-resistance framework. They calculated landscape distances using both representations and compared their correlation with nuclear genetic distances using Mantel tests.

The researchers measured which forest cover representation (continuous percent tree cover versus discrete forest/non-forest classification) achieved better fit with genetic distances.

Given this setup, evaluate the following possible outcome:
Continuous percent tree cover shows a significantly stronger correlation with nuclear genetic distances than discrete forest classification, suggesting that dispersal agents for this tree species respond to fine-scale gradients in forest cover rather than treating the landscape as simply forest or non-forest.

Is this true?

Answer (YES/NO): YES